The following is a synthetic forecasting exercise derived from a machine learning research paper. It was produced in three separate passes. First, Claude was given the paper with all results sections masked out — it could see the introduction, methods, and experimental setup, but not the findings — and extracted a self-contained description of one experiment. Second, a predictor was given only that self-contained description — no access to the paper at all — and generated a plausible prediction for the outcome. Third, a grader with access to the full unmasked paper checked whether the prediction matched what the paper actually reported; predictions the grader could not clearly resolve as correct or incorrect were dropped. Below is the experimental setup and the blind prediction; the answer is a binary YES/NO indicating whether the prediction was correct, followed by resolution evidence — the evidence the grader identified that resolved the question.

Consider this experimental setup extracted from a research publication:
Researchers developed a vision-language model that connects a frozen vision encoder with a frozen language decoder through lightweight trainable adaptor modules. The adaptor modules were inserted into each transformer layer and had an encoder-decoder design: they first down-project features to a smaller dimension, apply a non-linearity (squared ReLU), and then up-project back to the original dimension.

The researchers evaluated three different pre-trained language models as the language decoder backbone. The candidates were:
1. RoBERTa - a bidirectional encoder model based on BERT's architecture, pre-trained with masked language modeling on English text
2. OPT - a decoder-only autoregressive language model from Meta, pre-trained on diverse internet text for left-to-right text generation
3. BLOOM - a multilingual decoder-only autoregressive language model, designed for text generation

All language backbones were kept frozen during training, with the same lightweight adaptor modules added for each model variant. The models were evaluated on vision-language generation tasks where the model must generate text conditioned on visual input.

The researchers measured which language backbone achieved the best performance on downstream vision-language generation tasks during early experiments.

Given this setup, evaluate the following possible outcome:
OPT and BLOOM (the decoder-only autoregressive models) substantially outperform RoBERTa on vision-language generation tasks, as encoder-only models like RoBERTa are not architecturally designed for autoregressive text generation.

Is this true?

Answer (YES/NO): NO